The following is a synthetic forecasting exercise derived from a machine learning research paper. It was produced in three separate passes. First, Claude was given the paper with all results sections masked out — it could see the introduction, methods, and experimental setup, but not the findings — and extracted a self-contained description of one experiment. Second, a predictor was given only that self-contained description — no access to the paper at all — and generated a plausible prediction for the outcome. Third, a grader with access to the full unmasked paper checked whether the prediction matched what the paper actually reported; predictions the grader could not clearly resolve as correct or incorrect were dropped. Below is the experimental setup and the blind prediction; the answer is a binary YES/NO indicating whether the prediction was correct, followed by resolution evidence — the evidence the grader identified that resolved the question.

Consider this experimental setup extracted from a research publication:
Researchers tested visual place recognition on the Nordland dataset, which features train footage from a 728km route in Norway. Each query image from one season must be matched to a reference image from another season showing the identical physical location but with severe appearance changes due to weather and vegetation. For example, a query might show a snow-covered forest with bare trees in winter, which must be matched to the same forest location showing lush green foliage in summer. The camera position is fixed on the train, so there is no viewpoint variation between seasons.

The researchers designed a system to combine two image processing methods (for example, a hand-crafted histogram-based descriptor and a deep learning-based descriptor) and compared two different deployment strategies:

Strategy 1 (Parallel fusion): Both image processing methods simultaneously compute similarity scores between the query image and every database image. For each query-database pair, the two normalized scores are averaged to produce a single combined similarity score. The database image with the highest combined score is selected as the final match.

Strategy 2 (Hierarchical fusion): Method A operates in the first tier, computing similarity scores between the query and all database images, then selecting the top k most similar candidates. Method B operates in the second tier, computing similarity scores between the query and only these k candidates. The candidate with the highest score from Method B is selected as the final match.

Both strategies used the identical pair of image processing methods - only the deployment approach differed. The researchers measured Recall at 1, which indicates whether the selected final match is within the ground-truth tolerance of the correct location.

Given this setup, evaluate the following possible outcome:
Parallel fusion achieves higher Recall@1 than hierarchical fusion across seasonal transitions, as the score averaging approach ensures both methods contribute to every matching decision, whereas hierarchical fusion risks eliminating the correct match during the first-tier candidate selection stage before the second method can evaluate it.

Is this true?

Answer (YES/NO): NO